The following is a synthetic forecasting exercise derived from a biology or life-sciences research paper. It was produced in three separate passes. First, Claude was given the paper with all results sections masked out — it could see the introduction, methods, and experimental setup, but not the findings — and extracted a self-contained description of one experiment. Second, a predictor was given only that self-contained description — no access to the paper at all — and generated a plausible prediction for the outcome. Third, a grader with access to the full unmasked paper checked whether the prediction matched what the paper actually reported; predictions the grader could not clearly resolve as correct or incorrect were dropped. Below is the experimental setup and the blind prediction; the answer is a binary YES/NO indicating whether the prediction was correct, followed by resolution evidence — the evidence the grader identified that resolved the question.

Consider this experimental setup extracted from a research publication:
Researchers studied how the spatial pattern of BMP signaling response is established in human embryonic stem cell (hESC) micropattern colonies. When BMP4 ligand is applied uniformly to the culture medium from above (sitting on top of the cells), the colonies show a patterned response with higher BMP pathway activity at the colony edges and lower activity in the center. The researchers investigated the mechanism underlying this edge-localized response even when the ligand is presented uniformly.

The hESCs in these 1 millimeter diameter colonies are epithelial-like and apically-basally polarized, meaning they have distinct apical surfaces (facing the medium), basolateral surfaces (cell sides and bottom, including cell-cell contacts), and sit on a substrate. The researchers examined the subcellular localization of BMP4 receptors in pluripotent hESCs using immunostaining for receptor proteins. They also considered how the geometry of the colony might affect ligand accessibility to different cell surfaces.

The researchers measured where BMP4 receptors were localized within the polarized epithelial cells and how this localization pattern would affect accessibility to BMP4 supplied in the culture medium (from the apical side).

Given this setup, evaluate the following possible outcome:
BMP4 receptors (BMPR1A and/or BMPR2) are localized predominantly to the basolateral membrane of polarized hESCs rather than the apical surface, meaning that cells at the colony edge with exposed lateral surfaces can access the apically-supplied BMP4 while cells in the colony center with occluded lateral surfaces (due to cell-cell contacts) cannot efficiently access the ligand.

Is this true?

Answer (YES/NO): YES